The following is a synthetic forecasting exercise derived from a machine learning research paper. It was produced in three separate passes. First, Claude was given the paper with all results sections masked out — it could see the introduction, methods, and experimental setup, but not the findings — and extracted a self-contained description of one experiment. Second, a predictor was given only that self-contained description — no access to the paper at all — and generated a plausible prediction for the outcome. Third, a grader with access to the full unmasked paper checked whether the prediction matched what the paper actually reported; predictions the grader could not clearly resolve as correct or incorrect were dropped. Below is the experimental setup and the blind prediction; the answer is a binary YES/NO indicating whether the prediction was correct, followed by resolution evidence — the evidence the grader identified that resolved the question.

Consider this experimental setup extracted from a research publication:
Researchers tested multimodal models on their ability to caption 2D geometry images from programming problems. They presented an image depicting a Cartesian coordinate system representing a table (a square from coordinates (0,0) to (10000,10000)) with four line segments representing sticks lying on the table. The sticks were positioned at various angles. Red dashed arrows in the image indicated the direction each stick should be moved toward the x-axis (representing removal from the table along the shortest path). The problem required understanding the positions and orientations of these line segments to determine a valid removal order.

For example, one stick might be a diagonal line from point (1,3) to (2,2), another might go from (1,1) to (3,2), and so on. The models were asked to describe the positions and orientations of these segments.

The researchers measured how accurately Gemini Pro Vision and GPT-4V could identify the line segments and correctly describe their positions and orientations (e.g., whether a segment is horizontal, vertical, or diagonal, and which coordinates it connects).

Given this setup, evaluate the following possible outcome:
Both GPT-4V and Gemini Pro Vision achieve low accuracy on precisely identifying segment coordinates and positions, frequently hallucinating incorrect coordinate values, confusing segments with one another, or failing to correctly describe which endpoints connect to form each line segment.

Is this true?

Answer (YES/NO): YES